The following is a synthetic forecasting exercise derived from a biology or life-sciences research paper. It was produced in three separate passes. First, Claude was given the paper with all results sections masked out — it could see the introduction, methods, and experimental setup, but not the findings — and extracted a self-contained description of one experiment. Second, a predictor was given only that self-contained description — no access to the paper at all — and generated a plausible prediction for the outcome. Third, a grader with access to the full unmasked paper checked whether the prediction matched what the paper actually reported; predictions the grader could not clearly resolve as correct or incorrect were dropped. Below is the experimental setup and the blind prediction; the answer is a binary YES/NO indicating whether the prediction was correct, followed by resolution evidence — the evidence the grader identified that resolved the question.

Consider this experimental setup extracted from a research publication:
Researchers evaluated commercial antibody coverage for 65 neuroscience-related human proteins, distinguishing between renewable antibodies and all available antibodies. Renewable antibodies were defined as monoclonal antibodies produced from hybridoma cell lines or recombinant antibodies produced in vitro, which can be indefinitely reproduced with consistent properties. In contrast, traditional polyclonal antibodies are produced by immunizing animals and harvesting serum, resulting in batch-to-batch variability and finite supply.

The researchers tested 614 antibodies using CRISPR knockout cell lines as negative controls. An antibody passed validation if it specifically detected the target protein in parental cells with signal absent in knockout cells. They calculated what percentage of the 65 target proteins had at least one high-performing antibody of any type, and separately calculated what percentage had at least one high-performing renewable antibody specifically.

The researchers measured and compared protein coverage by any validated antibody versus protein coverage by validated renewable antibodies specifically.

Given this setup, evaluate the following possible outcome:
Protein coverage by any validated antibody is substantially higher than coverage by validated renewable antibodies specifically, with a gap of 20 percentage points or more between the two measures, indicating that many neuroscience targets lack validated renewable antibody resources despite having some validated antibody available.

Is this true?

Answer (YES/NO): NO